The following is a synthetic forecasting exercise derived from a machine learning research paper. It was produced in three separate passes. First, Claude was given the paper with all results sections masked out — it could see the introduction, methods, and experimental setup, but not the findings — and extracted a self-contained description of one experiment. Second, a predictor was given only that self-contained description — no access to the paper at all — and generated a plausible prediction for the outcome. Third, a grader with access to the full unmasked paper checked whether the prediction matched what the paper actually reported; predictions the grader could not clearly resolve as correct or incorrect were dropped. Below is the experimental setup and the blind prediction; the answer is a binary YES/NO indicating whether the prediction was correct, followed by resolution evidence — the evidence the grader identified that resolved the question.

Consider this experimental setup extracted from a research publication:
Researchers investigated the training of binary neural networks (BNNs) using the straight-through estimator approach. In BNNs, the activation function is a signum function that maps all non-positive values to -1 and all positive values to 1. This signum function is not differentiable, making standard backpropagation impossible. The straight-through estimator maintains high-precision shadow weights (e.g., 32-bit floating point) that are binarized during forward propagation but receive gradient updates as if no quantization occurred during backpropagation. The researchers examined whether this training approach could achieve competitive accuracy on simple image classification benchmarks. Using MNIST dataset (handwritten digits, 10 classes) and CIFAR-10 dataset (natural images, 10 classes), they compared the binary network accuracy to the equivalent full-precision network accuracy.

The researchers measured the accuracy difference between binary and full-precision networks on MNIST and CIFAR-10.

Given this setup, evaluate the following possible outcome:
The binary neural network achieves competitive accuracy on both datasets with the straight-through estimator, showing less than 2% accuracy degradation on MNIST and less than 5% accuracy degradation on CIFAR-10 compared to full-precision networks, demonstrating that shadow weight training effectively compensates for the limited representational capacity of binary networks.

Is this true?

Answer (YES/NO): YES